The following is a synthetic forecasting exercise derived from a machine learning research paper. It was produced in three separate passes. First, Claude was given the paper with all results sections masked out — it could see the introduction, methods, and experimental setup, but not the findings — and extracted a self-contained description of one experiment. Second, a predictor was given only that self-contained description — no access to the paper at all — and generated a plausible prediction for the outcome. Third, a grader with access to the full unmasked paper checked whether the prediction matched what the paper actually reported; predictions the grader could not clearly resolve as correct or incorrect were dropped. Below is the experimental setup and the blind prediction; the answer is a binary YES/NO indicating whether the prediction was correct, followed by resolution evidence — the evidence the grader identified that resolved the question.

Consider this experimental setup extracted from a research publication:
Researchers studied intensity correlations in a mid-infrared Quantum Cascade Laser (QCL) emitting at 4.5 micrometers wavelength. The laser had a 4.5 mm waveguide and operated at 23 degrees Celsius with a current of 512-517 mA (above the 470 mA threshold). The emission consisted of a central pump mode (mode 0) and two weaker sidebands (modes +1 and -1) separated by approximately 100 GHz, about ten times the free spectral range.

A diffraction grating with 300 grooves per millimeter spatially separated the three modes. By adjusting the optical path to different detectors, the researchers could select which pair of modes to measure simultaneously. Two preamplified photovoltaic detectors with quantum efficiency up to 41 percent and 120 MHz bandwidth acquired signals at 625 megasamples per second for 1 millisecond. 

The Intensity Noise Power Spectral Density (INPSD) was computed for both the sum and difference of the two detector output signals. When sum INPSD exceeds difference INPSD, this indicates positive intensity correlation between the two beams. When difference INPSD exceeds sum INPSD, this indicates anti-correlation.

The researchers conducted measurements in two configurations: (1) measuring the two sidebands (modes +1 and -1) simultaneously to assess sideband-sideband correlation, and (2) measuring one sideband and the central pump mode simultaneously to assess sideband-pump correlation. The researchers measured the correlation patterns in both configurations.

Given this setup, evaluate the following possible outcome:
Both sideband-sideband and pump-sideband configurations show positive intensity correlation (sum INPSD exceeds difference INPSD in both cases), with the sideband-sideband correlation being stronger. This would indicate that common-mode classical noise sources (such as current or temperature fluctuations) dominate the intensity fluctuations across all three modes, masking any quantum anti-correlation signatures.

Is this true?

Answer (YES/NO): NO